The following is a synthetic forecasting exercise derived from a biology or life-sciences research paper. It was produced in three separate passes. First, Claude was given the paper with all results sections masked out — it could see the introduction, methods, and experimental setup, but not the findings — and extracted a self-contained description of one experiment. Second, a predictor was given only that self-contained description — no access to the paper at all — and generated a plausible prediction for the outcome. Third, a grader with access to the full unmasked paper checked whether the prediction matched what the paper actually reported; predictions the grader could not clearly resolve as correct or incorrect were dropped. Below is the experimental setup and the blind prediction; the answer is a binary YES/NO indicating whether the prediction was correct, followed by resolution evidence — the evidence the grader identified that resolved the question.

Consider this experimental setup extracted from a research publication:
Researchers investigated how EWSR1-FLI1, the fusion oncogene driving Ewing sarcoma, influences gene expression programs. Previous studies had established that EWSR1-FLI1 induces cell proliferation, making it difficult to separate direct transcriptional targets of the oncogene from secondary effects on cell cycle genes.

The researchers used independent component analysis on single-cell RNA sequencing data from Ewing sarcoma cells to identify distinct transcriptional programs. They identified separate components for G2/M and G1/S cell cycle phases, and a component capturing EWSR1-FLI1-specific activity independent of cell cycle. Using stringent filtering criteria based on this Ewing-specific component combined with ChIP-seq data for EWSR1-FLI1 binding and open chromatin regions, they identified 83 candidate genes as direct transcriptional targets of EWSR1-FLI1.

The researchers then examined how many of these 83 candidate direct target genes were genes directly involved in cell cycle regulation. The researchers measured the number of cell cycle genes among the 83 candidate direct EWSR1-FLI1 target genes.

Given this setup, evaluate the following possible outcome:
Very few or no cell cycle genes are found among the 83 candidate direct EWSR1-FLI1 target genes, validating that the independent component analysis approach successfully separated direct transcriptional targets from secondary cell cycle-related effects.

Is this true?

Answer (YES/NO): YES